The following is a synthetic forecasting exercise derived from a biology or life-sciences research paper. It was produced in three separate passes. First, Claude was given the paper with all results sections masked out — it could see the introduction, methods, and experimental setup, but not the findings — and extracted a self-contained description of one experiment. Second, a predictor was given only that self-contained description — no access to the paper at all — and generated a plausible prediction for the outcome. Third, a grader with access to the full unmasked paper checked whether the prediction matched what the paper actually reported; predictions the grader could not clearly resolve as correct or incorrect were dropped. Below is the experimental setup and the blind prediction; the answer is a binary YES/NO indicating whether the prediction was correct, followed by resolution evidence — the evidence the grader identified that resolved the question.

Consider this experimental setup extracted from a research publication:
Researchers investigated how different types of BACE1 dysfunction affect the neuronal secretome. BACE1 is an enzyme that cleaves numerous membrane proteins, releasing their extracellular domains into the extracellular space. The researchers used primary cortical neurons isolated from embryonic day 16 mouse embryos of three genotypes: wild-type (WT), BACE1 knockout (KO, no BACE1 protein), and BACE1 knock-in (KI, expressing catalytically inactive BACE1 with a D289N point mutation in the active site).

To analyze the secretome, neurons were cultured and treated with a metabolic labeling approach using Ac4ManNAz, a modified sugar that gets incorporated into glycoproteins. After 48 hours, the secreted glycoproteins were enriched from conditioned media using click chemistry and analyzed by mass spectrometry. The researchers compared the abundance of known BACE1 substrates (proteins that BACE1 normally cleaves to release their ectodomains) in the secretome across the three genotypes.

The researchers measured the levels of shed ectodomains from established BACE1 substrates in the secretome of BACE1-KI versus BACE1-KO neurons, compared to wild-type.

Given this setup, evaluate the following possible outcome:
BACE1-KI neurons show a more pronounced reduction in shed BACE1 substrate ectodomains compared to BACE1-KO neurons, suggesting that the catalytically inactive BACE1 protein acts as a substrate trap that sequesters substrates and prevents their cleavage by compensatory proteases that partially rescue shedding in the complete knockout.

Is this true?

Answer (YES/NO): NO